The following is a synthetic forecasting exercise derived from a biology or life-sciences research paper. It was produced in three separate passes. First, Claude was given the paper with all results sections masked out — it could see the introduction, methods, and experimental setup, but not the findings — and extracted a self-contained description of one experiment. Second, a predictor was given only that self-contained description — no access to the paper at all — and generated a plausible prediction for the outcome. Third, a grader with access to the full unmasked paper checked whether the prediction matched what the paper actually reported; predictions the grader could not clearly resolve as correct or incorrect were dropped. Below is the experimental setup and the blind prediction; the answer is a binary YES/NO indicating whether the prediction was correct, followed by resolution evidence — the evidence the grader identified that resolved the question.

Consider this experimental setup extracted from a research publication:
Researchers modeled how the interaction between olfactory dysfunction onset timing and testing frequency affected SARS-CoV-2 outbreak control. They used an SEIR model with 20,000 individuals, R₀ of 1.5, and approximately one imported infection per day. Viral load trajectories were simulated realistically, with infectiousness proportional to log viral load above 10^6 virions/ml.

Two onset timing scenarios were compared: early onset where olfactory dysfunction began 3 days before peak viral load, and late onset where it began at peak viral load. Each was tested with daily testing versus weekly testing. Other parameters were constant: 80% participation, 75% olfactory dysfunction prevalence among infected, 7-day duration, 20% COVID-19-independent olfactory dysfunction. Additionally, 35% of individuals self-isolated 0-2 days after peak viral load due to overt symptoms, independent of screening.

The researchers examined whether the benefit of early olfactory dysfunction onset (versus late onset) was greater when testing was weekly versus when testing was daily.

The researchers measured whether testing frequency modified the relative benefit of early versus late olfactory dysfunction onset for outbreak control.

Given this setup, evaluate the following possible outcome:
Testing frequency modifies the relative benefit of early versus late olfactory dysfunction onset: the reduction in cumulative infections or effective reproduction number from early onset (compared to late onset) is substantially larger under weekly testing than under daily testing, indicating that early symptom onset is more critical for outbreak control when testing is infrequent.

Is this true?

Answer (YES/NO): YES